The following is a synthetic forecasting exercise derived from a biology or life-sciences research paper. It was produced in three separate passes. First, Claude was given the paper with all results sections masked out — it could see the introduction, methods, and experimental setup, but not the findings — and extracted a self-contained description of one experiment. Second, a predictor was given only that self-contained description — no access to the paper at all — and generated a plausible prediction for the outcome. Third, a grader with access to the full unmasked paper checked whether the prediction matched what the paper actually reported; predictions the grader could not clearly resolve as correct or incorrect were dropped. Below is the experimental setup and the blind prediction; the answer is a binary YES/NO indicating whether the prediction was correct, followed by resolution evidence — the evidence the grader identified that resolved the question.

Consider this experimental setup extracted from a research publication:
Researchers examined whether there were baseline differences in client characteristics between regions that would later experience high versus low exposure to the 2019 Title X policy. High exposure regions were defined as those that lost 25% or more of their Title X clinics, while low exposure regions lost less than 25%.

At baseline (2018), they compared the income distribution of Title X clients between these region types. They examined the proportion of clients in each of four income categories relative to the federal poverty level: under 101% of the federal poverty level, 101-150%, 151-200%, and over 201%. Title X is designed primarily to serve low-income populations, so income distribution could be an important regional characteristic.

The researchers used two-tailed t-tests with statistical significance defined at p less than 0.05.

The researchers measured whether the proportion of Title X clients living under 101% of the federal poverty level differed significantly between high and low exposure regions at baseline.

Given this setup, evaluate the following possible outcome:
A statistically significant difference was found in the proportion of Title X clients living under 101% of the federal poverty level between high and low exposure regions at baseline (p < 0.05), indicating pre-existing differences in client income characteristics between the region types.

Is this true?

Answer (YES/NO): NO